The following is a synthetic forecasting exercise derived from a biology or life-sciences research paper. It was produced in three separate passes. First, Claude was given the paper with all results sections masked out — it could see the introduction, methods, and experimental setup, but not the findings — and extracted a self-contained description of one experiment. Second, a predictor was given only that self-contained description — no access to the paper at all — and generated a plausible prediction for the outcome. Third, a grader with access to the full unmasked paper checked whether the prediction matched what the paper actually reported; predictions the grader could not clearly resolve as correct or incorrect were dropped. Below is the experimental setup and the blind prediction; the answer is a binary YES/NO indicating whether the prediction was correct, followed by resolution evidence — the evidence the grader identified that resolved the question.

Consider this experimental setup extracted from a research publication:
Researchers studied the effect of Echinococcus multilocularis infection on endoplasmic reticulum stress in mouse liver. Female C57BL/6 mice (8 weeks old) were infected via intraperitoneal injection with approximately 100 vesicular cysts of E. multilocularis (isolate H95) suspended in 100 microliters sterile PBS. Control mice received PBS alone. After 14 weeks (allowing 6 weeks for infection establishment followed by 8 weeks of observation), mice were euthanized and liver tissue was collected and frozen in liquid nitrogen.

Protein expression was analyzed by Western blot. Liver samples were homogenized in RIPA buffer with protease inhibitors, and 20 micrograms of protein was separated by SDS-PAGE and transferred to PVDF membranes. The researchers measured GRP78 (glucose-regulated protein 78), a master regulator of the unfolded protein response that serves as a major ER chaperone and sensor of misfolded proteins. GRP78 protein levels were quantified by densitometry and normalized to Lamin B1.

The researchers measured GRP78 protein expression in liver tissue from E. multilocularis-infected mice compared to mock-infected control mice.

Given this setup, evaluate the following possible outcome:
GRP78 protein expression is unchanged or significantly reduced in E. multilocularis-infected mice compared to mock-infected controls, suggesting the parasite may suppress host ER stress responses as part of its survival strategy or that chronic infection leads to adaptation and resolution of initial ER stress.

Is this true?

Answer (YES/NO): NO